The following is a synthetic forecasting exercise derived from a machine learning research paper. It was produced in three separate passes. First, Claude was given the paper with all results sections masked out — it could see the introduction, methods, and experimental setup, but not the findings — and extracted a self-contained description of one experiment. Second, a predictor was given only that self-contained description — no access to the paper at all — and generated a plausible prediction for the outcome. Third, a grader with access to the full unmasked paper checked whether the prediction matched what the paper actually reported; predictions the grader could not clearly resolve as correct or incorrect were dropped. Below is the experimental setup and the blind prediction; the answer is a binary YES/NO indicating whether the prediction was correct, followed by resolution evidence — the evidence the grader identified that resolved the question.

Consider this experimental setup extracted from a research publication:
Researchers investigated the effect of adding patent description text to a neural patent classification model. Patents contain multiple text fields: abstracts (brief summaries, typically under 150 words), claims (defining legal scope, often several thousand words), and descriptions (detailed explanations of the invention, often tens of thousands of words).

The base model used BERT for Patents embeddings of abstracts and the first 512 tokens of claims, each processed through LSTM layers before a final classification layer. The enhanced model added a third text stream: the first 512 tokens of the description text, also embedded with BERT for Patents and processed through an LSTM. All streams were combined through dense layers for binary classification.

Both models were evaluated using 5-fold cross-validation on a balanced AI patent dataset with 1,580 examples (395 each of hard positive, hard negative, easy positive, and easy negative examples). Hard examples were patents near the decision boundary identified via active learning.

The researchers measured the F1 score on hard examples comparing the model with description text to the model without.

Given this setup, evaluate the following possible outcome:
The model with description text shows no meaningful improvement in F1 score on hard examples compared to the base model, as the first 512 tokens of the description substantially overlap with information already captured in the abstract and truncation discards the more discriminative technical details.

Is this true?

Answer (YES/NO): YES